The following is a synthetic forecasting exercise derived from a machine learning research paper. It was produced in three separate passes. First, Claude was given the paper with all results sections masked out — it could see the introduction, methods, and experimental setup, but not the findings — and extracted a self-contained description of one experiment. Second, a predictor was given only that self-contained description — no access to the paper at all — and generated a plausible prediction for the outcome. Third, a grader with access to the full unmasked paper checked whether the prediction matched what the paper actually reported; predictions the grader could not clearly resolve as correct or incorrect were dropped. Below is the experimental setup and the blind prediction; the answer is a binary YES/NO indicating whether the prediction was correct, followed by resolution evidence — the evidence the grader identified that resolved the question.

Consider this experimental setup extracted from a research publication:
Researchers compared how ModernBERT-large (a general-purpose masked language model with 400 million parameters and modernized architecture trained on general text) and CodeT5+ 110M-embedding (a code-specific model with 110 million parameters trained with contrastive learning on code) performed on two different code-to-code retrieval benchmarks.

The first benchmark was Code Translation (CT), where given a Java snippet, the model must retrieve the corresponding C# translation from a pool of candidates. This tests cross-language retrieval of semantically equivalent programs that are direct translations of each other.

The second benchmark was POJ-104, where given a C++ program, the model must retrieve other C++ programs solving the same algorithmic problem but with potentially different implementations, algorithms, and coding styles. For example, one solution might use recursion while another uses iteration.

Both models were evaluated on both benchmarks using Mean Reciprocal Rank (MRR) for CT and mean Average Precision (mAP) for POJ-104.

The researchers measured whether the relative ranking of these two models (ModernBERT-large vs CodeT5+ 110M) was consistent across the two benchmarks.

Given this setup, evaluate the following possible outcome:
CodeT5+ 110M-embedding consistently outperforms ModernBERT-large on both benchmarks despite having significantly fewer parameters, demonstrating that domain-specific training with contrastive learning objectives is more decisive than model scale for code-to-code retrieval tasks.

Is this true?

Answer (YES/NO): NO